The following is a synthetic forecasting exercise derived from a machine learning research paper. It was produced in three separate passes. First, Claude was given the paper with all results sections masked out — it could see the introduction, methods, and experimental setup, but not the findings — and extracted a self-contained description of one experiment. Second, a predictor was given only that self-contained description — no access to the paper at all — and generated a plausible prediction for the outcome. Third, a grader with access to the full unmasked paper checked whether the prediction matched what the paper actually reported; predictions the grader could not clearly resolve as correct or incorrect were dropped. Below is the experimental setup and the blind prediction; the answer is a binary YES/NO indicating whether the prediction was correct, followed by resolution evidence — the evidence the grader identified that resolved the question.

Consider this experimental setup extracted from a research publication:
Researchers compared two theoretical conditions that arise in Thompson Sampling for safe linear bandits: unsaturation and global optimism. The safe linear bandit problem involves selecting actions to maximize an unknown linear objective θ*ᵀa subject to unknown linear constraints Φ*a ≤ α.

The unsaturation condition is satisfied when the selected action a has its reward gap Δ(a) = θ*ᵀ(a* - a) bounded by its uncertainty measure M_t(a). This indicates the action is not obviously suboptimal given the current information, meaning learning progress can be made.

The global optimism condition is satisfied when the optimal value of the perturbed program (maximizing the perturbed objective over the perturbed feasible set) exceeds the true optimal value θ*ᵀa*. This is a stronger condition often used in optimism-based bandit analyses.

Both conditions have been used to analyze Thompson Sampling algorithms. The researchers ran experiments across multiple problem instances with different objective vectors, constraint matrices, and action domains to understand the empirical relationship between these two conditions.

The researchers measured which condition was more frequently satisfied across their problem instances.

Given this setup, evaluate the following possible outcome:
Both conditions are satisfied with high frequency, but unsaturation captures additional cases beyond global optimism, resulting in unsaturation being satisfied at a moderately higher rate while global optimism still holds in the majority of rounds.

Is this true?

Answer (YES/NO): NO